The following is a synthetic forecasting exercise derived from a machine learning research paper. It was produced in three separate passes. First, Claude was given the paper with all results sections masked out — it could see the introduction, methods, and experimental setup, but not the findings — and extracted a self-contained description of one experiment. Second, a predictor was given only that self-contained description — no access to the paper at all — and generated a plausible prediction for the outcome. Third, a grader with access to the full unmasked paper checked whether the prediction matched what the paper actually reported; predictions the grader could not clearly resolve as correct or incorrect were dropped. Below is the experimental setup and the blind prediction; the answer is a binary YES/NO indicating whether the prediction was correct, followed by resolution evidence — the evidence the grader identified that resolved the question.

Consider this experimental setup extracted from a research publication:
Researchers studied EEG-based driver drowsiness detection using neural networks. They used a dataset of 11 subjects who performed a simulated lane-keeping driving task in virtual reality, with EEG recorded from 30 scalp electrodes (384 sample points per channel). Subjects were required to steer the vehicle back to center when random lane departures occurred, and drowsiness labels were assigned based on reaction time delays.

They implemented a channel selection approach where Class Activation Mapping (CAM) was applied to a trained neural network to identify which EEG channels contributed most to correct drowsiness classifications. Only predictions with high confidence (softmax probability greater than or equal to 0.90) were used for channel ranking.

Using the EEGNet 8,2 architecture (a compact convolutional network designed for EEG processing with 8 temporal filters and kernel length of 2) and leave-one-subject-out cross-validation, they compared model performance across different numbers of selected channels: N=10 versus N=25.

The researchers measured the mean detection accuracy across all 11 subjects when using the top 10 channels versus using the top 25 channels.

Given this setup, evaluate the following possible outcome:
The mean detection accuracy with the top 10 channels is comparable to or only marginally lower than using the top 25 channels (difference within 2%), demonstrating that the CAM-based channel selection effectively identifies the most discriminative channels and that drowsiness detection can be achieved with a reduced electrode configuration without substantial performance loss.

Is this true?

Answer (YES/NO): NO